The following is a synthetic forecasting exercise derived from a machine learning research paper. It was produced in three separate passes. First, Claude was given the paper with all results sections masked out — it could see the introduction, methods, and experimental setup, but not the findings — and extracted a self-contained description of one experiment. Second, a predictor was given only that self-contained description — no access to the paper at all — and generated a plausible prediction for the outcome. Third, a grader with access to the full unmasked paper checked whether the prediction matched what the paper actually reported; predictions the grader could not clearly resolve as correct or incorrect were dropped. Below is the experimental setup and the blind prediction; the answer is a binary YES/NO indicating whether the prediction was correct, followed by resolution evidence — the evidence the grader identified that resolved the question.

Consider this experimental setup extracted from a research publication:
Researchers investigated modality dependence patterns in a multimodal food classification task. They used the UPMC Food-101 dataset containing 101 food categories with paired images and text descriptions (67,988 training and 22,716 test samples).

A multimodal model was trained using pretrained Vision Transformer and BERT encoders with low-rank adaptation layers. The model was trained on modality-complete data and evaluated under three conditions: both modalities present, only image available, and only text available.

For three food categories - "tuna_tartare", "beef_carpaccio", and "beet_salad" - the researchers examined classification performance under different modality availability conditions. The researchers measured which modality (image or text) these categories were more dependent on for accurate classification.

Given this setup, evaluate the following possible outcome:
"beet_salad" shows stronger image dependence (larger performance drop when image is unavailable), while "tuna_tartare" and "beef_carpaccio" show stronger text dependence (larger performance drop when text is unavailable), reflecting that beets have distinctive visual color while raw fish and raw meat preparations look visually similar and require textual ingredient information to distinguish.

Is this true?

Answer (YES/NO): NO